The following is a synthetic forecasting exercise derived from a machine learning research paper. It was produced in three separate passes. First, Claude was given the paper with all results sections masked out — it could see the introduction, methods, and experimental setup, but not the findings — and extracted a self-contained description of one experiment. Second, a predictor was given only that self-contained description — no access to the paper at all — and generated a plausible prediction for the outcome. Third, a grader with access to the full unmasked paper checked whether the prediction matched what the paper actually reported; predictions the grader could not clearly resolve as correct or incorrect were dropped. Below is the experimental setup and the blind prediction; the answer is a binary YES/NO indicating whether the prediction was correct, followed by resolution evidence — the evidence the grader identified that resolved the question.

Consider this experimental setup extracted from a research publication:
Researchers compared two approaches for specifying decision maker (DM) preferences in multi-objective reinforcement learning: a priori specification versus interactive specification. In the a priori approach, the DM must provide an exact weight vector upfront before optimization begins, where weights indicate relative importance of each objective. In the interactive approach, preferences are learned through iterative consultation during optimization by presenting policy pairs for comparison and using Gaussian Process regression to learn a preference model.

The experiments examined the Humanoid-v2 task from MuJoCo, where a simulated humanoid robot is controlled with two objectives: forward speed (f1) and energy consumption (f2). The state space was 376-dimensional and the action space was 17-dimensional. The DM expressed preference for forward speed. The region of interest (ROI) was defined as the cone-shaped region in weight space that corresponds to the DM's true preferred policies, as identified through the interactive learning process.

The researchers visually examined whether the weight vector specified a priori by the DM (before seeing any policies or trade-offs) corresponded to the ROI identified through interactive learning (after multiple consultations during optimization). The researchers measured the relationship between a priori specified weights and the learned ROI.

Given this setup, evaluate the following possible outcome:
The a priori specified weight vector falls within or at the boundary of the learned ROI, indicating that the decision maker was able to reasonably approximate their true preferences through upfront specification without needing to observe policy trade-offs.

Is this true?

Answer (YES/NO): NO